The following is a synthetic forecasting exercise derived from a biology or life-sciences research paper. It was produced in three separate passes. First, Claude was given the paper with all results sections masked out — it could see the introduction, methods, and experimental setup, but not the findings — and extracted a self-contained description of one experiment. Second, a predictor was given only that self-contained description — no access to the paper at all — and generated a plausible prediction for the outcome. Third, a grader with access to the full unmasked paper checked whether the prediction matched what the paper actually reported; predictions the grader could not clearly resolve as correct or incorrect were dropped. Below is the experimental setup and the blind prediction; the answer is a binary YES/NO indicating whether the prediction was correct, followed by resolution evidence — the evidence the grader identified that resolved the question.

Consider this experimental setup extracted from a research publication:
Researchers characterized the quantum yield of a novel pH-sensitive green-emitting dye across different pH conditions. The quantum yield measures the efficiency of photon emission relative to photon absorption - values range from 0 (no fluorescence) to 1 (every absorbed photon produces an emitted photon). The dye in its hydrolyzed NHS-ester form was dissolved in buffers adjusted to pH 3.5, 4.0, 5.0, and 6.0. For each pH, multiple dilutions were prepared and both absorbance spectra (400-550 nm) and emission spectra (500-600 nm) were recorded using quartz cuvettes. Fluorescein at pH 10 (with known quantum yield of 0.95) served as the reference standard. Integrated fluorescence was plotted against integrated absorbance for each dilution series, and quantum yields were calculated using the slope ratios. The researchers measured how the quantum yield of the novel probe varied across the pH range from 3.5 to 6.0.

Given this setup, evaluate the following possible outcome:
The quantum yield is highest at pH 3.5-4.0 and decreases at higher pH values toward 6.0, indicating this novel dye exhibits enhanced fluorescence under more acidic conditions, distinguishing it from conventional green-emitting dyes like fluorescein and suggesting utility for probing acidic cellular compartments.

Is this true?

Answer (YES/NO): YES